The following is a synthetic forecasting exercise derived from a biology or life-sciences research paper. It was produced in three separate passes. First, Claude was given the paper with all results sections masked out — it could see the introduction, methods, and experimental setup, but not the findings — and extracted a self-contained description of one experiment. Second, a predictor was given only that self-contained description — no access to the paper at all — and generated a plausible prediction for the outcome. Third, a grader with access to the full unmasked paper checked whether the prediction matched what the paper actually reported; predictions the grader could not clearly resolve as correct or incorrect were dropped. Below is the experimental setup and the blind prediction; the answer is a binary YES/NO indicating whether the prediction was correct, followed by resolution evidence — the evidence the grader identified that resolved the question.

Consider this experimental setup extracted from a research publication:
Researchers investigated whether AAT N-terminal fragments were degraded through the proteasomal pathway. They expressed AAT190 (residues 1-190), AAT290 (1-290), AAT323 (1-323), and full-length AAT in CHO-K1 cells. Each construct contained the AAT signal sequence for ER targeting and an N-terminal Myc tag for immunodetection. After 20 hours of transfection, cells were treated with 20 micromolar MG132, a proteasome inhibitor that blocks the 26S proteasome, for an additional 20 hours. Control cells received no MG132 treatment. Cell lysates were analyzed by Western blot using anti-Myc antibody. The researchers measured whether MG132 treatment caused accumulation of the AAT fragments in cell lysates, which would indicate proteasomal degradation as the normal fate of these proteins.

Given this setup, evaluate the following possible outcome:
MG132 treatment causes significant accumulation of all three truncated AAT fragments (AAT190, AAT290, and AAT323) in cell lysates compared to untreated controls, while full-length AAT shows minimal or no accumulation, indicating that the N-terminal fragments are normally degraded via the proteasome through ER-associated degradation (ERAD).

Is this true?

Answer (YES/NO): NO